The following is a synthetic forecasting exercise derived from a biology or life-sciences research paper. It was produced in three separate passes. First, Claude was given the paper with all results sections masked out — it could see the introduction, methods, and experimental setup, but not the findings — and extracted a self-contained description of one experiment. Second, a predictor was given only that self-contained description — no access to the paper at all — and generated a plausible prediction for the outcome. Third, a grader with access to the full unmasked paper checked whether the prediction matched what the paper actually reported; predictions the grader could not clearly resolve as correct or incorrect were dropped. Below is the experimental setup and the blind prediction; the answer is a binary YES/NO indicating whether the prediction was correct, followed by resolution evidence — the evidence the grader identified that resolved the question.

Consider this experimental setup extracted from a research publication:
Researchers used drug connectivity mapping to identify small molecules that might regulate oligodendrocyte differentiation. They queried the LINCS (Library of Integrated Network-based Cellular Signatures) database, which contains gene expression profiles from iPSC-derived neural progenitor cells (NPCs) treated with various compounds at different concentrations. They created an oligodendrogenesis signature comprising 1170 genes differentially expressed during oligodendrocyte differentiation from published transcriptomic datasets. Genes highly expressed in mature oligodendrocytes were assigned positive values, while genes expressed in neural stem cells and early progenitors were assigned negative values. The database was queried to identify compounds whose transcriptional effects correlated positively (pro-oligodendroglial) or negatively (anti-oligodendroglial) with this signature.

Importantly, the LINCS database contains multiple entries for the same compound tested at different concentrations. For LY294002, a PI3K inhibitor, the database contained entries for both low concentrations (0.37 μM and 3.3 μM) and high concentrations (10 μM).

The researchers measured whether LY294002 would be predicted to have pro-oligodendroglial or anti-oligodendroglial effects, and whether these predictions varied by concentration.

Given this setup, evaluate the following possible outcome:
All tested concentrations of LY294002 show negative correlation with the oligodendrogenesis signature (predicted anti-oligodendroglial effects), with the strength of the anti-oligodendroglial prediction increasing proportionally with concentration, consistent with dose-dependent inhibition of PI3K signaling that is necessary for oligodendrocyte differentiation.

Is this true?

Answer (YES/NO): NO